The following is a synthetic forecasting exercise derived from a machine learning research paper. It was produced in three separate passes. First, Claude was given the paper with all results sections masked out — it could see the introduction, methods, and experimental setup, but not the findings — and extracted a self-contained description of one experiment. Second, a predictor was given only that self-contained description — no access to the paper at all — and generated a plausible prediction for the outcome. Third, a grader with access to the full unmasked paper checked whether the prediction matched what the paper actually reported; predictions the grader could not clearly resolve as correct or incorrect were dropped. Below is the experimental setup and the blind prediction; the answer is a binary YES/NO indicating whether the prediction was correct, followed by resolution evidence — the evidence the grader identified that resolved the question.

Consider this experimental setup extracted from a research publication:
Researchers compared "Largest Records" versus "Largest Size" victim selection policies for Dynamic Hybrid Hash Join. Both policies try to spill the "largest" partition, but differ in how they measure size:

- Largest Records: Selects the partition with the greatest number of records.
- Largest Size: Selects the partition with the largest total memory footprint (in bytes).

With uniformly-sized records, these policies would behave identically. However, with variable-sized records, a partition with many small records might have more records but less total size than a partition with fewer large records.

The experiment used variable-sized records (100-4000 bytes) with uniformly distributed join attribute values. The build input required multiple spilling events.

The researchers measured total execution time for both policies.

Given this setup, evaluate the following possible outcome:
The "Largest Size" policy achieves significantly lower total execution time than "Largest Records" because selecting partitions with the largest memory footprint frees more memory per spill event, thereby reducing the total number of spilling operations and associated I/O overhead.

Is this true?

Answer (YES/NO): NO